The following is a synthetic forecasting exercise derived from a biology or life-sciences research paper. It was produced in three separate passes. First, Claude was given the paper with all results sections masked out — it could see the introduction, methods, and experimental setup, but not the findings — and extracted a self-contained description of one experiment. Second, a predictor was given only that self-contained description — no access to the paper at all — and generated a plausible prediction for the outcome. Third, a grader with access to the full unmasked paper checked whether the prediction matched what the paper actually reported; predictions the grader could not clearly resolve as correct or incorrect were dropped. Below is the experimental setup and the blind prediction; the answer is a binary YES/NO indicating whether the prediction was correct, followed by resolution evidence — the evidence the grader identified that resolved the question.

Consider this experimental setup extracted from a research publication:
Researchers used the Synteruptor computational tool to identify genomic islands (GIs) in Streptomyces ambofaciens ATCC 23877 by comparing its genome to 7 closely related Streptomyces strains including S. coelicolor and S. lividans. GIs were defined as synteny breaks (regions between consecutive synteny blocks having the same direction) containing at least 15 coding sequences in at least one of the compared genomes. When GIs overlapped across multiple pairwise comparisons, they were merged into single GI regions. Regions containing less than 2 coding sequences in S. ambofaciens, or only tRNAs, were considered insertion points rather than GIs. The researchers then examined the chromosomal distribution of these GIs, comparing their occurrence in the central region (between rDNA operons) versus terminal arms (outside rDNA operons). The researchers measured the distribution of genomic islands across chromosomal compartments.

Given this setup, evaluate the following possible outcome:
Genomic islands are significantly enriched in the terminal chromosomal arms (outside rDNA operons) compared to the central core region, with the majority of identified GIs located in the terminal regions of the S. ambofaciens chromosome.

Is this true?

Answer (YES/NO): YES